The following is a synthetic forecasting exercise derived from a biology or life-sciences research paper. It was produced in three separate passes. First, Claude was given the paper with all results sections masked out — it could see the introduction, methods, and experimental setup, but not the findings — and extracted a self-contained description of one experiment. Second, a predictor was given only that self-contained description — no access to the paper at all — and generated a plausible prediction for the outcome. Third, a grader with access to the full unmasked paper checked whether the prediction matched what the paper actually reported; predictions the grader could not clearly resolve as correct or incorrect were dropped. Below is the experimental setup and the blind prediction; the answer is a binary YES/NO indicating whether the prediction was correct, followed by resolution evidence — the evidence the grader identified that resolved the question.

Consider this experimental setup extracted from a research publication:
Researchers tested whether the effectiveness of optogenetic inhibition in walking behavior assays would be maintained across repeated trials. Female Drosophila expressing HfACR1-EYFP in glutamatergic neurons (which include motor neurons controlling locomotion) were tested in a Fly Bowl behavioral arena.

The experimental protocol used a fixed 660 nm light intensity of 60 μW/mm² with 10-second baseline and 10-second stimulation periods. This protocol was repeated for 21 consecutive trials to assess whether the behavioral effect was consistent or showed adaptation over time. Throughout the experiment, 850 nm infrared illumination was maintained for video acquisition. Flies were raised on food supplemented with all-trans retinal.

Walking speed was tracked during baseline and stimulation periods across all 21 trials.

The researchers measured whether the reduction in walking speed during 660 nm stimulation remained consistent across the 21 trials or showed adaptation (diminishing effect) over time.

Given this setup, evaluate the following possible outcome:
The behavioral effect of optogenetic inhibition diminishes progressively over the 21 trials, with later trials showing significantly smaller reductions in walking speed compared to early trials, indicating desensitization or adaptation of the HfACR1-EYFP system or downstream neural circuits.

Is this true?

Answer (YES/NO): NO